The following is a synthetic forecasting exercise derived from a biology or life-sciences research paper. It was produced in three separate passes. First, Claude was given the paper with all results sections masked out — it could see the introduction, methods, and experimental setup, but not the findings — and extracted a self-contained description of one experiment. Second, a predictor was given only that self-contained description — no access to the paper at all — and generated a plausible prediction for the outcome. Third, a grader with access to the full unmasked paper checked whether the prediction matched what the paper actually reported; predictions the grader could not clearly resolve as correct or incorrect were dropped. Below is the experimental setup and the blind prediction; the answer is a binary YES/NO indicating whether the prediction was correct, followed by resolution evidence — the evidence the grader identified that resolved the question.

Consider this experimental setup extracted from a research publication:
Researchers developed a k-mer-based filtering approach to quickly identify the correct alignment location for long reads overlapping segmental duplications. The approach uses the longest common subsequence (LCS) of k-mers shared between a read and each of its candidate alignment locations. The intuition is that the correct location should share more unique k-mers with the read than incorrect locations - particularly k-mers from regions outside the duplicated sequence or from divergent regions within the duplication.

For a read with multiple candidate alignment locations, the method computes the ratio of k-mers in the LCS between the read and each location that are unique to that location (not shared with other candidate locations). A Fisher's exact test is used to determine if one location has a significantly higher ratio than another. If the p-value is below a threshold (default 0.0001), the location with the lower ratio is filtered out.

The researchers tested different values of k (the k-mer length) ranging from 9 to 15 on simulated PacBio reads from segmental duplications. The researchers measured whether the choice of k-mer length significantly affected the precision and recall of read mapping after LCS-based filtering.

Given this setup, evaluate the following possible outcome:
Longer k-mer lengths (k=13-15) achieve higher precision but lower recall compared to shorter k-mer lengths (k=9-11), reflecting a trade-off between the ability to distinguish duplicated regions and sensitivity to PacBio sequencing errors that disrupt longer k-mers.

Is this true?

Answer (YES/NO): NO